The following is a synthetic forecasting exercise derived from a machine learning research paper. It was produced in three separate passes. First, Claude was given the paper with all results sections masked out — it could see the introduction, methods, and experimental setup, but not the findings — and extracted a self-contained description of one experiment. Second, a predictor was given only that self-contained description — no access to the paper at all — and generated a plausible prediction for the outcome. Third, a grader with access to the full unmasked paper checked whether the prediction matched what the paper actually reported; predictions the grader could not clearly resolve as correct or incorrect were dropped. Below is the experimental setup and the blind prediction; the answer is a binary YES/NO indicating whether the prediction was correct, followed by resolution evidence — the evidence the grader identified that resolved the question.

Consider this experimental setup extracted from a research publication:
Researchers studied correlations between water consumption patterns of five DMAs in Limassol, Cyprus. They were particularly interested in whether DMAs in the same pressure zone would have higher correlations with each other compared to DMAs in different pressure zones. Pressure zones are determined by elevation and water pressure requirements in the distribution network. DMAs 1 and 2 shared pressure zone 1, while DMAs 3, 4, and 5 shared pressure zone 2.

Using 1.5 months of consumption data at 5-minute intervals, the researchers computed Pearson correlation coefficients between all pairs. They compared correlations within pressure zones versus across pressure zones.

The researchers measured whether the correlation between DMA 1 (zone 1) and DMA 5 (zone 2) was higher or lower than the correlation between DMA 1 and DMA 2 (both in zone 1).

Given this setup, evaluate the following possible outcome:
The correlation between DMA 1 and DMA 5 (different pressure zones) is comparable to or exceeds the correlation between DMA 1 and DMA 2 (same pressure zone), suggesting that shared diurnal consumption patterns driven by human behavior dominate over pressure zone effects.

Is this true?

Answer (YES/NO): YES